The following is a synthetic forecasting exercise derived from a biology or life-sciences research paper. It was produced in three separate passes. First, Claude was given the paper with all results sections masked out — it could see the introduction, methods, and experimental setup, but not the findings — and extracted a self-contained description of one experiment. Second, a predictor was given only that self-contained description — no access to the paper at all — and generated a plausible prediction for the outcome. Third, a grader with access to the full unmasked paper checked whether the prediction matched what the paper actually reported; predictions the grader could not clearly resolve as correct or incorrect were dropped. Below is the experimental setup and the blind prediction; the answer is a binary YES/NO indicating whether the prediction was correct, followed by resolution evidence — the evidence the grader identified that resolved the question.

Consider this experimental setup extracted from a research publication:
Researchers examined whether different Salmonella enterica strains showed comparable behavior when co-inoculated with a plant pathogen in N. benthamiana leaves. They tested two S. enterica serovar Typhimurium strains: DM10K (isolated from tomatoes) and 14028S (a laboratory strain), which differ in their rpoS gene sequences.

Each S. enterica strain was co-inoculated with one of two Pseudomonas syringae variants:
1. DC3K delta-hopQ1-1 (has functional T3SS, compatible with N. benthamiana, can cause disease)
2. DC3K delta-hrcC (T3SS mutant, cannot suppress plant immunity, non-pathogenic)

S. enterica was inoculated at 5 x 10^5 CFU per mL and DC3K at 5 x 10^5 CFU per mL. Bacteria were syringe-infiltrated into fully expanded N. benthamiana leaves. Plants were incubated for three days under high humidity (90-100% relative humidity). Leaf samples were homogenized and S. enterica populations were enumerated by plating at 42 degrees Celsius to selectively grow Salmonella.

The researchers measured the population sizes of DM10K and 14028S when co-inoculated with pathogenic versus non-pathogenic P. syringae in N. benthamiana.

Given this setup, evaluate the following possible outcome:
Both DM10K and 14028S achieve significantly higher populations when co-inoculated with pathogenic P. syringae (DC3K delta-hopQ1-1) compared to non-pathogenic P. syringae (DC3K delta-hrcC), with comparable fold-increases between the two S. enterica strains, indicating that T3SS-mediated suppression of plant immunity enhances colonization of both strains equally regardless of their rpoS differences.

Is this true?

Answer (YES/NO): NO